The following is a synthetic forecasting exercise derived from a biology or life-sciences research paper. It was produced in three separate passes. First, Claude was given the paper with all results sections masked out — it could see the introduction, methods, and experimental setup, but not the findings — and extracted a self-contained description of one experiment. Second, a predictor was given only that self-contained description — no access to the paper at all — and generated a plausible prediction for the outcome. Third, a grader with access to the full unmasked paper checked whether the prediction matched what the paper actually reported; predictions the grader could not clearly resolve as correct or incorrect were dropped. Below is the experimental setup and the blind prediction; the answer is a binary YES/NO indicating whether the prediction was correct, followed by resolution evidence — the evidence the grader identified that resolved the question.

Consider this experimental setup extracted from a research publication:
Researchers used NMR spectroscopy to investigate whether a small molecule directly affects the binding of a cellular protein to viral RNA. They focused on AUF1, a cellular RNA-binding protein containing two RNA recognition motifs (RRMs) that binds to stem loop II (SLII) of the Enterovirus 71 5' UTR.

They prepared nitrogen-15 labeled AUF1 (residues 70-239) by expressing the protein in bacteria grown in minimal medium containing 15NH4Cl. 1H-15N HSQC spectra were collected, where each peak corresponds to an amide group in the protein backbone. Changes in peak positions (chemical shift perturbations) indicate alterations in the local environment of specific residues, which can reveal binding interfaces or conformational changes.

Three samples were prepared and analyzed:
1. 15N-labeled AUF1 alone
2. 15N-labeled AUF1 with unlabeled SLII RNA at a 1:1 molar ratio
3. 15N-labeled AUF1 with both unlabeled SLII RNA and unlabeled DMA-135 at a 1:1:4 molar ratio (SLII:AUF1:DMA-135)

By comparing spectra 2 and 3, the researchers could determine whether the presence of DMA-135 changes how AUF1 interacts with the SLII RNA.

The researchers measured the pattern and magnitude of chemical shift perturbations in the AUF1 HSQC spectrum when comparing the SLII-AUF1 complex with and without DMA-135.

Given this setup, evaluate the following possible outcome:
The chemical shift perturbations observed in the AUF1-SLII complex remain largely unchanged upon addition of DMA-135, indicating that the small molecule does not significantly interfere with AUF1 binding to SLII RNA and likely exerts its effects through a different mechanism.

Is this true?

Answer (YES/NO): NO